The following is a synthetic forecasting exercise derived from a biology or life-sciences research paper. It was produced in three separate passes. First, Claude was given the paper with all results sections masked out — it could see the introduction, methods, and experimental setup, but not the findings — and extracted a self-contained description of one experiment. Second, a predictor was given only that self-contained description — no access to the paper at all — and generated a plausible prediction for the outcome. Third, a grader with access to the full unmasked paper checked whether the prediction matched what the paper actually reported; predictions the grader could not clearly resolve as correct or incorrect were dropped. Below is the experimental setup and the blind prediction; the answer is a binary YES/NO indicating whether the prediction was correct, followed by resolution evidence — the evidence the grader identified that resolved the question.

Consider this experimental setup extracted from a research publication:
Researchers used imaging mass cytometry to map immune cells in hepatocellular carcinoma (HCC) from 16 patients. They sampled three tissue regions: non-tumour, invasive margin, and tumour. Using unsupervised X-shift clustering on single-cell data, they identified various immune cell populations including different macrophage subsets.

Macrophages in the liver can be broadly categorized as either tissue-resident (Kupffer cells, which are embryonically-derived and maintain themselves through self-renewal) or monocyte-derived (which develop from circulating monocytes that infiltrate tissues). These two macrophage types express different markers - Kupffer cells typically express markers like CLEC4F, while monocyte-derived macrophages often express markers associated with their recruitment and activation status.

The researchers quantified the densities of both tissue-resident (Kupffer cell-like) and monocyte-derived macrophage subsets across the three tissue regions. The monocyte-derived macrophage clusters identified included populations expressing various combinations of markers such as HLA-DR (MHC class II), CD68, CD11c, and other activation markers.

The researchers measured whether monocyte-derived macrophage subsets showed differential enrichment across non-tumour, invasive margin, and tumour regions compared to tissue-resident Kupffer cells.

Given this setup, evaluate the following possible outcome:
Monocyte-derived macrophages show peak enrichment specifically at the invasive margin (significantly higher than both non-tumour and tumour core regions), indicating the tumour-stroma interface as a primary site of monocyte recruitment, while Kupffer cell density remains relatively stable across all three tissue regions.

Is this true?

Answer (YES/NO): NO